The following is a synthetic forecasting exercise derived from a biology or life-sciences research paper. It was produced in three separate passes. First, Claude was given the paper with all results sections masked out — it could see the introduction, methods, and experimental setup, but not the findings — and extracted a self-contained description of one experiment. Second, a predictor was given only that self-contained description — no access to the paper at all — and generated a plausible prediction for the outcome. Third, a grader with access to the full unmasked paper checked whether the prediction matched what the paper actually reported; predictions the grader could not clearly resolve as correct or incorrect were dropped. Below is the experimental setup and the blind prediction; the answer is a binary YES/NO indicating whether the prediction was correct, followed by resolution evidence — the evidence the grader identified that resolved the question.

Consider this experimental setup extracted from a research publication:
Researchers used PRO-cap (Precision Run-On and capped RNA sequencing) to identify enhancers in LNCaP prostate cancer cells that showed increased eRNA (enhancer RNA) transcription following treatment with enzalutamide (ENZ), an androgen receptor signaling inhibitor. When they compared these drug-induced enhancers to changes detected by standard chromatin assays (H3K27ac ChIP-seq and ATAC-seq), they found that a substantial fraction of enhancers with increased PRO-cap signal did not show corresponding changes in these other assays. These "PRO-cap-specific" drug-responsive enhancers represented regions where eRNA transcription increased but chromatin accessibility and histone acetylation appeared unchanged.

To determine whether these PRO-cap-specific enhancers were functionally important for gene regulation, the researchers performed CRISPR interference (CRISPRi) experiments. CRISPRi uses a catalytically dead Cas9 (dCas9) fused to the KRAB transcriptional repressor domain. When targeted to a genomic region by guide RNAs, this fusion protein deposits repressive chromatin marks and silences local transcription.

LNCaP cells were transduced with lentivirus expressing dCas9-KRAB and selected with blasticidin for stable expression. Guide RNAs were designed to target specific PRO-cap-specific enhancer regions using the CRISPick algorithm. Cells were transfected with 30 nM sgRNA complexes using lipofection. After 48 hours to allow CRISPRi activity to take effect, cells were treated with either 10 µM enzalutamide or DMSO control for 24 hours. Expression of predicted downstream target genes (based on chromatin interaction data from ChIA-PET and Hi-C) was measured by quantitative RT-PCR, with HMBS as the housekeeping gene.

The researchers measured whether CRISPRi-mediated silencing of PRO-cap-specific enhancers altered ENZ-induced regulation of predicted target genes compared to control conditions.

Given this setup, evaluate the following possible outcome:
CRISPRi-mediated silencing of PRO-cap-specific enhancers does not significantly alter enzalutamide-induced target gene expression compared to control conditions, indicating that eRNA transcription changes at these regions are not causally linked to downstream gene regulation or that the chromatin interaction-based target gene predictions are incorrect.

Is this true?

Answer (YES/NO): NO